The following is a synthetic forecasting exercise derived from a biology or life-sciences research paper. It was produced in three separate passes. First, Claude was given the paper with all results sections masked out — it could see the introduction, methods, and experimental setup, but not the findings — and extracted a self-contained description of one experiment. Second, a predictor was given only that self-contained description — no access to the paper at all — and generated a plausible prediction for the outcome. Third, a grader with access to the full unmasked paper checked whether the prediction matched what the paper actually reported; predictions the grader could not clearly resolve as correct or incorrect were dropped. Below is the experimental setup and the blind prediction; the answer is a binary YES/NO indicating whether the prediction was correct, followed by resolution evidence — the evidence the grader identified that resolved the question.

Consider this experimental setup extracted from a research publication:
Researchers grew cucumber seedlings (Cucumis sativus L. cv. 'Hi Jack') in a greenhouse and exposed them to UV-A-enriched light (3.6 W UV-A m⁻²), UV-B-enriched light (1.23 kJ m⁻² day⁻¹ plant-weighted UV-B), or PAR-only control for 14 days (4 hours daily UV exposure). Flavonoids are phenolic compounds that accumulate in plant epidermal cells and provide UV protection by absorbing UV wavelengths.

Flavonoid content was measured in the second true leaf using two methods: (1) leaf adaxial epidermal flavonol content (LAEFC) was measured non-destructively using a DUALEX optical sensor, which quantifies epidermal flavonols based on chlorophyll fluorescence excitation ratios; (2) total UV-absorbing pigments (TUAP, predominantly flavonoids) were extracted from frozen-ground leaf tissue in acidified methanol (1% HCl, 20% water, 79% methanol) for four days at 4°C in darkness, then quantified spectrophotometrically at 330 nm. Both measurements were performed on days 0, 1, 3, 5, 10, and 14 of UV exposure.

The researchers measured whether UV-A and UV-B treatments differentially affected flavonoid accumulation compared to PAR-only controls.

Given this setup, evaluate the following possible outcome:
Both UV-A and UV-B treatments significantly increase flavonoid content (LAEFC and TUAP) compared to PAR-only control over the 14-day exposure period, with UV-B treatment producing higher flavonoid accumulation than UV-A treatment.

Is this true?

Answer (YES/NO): NO